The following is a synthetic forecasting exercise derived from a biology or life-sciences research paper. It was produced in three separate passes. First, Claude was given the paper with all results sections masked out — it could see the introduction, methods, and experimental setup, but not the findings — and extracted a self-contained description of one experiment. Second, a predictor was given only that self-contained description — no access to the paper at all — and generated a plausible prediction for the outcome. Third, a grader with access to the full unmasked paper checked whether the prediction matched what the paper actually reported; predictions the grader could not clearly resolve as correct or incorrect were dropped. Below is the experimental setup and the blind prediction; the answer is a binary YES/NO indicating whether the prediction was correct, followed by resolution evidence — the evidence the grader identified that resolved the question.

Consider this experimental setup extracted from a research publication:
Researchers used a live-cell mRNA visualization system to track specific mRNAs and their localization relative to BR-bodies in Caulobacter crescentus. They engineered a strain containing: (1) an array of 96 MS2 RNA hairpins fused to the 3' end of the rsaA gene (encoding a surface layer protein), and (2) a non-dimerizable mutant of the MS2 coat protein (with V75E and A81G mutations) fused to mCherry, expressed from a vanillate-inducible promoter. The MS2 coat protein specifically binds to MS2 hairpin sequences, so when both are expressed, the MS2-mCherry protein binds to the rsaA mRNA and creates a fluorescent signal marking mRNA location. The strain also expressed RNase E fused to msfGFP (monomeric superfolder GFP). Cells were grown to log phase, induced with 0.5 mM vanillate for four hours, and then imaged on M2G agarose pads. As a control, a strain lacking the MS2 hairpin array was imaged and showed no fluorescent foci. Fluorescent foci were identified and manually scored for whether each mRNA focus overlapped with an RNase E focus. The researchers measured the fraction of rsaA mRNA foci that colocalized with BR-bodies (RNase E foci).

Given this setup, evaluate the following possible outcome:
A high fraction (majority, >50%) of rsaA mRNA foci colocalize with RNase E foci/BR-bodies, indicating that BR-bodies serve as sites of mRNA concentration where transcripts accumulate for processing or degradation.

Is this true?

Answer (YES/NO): NO